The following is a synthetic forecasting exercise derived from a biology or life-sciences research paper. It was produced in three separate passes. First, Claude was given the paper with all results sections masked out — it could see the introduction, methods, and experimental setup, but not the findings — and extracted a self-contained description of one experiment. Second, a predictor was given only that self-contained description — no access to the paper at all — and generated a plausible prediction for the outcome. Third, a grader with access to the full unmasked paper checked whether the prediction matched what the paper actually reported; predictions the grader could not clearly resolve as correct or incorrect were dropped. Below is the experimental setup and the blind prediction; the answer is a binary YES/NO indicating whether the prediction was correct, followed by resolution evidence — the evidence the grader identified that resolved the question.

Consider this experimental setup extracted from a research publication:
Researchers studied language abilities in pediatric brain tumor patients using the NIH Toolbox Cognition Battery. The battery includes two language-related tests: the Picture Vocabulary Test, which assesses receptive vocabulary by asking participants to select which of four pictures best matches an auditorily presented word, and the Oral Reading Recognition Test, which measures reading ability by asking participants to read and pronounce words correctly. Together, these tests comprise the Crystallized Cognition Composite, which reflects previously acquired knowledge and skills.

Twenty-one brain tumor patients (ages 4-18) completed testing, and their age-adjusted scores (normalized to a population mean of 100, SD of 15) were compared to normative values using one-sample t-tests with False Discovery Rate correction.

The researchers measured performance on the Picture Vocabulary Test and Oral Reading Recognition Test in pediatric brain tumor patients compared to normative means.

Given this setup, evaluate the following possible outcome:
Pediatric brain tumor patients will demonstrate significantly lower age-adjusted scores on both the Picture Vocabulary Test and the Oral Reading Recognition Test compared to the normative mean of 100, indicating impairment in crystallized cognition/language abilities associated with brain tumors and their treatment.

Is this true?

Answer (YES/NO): NO